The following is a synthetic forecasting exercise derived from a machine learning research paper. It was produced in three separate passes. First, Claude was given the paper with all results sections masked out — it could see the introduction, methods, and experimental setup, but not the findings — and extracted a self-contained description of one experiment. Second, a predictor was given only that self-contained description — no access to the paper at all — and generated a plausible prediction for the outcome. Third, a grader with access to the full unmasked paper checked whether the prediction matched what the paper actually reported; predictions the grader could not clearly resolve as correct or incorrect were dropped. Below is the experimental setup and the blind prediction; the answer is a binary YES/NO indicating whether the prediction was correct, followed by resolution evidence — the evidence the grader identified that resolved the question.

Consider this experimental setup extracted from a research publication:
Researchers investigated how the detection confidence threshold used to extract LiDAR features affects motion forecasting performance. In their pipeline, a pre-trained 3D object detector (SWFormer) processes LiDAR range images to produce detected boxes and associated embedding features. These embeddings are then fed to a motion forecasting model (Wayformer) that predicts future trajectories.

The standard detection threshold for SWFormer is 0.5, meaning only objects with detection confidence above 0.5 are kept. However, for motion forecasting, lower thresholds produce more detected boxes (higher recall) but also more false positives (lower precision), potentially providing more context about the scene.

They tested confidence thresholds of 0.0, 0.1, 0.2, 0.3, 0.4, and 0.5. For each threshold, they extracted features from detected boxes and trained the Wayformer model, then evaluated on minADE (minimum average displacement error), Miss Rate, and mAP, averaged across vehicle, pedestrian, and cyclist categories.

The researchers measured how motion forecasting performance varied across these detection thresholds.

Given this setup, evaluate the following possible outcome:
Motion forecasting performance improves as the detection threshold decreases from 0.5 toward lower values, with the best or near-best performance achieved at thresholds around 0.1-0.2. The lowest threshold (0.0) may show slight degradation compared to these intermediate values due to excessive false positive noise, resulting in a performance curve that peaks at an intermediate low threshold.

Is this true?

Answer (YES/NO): YES